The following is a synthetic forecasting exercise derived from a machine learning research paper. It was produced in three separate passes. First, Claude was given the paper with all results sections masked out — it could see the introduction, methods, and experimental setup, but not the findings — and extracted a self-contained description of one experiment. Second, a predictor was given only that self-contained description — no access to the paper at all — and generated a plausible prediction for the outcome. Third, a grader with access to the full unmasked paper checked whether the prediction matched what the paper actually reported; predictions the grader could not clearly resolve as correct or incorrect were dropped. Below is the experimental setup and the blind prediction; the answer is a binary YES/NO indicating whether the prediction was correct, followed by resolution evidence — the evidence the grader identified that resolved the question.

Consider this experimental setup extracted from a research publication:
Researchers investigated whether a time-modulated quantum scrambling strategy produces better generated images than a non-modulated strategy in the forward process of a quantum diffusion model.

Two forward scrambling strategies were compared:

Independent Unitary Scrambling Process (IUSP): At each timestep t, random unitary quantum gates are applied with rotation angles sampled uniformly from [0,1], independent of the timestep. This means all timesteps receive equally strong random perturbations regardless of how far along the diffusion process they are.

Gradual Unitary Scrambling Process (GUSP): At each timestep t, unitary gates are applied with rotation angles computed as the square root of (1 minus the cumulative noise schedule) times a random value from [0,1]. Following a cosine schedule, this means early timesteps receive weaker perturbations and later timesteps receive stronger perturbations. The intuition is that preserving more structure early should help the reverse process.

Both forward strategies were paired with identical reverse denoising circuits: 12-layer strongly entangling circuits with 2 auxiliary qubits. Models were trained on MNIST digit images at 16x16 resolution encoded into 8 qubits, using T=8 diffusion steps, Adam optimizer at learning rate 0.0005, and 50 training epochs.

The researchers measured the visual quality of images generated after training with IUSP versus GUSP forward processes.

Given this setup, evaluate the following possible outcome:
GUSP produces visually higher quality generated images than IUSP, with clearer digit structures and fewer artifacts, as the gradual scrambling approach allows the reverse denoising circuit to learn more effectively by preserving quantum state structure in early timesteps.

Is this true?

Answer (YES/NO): NO